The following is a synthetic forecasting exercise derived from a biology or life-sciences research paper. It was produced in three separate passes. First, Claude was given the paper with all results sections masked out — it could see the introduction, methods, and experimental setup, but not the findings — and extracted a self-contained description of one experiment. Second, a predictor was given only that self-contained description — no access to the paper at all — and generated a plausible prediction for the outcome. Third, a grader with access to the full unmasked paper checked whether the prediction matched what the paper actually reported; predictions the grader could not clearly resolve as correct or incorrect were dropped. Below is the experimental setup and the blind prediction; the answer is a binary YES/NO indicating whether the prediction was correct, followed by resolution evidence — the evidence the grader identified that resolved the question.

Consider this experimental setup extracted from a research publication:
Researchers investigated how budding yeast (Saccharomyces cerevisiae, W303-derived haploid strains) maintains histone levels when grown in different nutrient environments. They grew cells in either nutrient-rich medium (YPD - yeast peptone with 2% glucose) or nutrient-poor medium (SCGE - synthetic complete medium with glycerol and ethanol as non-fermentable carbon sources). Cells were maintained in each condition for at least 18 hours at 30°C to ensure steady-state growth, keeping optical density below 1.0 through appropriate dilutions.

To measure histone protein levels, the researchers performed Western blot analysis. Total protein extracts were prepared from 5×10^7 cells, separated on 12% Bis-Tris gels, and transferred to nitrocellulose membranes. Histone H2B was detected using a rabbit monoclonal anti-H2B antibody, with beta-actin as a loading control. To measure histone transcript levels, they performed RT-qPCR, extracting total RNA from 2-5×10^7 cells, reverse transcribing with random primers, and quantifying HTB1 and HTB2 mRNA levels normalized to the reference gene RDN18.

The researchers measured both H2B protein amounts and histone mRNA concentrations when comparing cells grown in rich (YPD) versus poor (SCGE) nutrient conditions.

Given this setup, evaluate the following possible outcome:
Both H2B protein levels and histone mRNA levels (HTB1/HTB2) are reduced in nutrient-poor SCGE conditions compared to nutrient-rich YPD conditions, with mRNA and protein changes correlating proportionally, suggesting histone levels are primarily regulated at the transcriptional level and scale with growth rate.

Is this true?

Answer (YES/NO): NO